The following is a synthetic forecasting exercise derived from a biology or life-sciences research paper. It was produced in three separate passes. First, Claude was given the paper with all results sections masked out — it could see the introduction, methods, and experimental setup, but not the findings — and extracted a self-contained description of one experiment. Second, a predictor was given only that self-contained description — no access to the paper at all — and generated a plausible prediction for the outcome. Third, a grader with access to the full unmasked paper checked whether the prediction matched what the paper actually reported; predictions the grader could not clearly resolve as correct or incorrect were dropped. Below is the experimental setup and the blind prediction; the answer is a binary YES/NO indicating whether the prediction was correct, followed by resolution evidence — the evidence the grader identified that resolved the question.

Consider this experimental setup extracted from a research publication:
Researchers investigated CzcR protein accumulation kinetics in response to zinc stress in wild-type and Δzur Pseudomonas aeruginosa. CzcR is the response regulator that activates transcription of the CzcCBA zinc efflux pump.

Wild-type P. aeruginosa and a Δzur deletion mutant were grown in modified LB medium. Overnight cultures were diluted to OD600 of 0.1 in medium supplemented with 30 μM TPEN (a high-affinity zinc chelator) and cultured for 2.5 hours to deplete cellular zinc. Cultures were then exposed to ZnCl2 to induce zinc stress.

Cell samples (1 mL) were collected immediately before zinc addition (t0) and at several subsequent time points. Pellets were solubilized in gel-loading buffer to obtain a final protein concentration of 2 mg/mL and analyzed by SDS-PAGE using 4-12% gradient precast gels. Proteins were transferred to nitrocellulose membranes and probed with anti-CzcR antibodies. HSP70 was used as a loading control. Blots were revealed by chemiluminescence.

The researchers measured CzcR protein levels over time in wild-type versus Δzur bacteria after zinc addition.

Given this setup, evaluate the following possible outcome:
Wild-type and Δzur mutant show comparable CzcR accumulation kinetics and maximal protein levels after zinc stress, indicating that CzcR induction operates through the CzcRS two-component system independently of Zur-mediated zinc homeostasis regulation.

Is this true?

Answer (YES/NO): NO